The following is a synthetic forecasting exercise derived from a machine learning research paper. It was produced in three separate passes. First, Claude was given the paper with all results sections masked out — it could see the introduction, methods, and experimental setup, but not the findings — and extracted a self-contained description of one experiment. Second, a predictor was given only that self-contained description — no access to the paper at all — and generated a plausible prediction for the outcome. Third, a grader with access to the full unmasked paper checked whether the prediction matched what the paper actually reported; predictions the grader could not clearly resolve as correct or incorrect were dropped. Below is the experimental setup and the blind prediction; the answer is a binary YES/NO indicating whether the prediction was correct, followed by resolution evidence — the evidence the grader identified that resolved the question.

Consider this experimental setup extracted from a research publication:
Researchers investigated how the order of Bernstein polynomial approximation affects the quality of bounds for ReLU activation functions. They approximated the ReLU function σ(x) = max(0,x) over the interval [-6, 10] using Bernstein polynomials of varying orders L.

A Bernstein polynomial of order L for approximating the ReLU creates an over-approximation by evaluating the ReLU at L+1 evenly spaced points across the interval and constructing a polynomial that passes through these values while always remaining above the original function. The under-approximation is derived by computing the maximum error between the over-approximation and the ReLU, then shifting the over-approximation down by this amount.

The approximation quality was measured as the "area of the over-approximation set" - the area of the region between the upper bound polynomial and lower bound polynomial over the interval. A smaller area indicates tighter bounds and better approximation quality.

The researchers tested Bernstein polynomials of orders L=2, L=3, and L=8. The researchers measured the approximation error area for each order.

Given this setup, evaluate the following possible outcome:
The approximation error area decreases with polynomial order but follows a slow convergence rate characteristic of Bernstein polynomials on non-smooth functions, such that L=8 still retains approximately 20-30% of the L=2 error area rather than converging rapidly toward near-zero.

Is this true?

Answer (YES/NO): NO